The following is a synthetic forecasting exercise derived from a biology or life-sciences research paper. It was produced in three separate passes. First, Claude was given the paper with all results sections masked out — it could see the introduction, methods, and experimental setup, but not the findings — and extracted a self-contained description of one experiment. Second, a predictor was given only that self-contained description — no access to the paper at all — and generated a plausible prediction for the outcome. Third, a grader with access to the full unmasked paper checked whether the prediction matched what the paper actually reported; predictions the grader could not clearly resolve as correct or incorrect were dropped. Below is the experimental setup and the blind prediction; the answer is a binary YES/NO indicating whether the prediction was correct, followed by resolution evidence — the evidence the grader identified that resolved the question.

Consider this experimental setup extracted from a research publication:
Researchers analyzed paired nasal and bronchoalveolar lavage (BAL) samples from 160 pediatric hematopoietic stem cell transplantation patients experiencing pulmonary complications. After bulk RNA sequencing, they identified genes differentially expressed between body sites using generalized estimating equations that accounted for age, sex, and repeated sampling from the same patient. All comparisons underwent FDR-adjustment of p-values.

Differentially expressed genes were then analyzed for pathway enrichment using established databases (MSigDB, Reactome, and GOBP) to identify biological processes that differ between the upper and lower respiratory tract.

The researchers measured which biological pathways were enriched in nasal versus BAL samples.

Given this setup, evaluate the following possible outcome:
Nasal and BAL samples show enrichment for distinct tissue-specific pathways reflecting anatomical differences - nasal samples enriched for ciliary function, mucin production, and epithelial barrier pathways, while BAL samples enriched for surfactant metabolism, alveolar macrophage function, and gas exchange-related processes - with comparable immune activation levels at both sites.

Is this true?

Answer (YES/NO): NO